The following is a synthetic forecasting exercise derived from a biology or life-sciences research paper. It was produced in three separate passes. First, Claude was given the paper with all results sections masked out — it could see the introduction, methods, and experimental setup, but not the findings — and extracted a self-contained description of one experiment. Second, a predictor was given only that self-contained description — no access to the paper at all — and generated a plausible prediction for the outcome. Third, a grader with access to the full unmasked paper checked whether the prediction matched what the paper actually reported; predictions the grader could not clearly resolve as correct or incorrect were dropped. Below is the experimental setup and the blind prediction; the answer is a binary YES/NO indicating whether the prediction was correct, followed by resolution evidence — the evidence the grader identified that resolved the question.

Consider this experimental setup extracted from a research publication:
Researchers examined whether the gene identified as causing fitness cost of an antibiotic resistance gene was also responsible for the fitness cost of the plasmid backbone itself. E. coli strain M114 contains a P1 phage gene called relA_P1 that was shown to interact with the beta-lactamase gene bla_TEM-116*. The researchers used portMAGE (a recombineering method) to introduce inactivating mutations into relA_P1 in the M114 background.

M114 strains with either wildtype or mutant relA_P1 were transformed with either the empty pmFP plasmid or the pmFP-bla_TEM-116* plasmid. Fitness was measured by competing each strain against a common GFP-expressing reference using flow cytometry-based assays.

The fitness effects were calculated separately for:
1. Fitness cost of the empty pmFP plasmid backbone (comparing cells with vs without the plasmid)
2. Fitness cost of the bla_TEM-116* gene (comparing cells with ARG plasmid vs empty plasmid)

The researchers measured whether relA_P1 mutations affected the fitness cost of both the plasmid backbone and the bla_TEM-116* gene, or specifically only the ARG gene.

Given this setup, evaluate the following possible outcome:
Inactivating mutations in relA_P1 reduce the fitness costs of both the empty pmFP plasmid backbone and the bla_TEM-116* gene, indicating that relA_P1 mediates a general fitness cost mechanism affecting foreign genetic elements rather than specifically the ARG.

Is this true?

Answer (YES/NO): NO